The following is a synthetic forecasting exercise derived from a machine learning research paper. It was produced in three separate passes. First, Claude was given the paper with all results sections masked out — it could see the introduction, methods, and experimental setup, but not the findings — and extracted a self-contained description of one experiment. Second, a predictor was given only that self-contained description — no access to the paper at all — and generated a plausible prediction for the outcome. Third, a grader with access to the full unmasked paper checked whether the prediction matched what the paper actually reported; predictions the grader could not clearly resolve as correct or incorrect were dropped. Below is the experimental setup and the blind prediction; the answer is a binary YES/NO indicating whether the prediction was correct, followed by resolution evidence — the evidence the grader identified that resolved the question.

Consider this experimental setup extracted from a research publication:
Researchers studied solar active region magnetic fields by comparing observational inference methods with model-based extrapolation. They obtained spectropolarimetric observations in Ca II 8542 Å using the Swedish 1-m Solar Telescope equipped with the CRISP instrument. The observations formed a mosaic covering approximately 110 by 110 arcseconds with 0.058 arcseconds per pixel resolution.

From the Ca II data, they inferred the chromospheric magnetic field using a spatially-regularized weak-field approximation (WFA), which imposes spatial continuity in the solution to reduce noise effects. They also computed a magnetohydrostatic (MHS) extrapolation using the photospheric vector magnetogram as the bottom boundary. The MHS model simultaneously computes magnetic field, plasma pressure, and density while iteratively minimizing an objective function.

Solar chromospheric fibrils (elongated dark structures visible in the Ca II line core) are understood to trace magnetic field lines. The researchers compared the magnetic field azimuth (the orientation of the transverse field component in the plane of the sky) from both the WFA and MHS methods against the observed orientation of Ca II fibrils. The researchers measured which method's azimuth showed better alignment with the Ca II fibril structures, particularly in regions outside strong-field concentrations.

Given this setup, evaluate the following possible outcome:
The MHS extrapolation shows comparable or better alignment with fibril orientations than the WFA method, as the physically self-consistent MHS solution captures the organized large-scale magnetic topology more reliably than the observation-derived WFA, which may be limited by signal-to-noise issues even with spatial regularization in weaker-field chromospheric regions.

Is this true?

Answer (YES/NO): YES